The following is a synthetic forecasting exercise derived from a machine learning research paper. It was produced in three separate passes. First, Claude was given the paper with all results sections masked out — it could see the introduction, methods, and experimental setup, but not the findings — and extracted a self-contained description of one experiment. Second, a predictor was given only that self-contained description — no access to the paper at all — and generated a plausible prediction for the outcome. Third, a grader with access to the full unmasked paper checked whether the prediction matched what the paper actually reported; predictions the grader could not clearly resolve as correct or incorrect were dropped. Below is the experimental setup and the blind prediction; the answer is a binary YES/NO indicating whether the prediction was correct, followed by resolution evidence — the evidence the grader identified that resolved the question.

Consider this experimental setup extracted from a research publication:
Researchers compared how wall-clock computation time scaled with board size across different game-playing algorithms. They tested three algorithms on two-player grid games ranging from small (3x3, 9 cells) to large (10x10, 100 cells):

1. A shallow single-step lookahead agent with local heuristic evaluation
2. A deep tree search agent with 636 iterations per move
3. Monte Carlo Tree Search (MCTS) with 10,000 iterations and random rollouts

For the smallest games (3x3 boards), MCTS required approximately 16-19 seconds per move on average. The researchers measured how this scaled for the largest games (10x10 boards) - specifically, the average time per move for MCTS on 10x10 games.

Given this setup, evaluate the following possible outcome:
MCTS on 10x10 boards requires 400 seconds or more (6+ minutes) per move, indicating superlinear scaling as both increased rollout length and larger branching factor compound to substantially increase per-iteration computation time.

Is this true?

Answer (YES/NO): YES